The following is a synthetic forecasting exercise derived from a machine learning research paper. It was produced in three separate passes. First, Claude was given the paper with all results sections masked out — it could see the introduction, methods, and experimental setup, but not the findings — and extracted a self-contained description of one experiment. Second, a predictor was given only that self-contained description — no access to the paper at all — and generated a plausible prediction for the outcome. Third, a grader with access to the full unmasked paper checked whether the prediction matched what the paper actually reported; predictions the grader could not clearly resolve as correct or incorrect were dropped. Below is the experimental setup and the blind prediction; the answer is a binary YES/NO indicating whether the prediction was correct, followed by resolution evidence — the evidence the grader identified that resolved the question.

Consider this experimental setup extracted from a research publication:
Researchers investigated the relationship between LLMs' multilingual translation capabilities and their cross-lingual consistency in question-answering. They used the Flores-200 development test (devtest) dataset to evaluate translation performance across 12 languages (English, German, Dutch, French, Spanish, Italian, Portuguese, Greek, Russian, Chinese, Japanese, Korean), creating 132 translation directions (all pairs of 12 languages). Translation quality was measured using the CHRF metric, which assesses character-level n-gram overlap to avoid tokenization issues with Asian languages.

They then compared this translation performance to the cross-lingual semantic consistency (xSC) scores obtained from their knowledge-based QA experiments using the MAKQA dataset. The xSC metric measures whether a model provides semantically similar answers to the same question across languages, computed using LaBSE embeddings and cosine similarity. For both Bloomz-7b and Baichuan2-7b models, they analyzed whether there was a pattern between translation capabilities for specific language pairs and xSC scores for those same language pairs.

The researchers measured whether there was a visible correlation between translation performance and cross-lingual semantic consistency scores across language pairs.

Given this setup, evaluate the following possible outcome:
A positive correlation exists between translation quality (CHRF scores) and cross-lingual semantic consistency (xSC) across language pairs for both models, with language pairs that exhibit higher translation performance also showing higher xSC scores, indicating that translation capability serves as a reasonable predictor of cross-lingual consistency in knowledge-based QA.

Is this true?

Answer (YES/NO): YES